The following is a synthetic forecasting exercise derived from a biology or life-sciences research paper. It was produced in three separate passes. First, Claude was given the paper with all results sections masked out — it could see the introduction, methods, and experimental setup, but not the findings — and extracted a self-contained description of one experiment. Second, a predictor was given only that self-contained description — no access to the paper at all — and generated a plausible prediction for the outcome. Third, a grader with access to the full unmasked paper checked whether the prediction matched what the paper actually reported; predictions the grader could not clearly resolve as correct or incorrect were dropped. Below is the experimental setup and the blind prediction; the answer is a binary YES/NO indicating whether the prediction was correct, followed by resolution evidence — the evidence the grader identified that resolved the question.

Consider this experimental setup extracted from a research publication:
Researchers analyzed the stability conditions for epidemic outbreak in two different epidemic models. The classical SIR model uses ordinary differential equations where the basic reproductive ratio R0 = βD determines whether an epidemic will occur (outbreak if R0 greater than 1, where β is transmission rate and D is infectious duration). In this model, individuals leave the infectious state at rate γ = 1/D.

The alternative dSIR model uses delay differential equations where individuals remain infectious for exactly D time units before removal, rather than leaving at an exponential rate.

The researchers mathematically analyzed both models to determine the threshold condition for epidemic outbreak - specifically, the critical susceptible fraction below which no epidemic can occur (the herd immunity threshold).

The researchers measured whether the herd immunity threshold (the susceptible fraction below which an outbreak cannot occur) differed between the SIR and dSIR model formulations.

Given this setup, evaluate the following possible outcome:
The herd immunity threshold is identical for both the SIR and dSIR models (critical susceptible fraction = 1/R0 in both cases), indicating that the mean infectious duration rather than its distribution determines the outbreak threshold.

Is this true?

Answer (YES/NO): YES